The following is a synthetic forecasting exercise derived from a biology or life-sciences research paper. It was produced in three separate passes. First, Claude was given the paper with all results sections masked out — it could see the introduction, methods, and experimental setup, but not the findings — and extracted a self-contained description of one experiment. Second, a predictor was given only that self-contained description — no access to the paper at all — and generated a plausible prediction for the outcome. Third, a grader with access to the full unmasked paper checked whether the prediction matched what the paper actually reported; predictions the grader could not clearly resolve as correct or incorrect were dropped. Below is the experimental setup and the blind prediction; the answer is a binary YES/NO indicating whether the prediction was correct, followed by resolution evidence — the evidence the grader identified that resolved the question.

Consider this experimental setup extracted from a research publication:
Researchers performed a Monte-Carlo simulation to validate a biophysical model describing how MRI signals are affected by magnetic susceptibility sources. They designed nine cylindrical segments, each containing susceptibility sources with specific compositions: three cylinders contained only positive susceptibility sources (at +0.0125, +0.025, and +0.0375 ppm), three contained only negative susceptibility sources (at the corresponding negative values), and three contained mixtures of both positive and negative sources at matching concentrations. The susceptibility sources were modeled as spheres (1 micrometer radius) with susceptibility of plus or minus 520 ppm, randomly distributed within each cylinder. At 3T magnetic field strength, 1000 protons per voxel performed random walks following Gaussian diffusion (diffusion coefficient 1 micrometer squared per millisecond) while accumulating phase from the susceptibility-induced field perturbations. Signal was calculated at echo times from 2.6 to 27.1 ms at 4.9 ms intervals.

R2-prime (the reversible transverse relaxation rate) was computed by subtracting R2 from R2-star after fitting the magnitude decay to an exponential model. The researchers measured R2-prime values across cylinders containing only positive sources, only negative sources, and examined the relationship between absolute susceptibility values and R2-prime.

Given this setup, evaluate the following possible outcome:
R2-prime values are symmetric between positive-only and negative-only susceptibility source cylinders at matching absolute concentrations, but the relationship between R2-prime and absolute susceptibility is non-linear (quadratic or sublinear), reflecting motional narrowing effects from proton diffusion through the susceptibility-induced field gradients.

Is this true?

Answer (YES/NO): NO